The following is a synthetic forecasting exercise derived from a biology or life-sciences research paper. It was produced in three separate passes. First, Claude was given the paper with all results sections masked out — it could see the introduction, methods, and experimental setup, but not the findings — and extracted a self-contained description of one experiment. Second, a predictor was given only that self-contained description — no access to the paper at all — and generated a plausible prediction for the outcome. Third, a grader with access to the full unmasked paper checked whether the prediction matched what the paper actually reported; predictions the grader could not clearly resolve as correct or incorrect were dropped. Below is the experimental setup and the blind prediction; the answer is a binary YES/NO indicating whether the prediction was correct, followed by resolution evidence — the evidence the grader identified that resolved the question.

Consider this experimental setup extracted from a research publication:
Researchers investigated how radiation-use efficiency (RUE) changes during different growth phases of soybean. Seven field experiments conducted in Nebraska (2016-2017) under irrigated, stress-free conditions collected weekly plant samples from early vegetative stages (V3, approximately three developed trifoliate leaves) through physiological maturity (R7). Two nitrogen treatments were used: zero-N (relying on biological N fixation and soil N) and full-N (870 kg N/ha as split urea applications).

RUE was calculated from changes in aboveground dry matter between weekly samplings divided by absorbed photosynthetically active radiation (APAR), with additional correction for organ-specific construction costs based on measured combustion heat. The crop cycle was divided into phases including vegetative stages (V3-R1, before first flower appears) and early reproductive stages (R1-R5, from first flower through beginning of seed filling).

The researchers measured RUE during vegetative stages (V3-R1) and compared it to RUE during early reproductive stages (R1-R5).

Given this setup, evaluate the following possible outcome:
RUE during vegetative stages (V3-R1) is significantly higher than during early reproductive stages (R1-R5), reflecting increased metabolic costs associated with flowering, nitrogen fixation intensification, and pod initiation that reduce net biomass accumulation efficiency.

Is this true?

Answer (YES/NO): NO